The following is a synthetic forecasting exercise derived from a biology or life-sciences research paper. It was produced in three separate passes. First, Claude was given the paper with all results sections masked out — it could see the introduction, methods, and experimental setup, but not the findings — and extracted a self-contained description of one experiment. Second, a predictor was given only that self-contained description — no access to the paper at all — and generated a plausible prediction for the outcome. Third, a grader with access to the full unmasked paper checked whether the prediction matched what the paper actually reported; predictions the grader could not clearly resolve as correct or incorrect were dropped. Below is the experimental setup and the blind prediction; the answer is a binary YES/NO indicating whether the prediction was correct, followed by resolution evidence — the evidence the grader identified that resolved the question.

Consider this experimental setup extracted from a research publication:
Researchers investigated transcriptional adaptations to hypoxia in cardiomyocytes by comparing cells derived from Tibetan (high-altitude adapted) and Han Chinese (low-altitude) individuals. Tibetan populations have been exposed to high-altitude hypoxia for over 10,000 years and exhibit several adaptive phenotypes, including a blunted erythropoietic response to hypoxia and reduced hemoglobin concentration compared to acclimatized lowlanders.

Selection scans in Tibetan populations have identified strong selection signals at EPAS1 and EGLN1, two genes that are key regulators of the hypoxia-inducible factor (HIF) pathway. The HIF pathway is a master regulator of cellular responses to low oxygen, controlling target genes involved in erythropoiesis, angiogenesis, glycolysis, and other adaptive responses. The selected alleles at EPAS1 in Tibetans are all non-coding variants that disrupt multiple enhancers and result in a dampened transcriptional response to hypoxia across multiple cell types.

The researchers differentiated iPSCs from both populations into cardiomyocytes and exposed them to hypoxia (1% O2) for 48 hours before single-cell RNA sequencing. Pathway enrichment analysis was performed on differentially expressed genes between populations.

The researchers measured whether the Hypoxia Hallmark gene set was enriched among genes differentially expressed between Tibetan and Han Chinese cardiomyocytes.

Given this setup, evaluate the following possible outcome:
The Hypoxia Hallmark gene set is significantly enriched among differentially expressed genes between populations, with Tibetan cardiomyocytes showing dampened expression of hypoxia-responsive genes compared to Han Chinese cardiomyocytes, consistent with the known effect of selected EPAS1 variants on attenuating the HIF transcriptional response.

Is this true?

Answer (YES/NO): NO